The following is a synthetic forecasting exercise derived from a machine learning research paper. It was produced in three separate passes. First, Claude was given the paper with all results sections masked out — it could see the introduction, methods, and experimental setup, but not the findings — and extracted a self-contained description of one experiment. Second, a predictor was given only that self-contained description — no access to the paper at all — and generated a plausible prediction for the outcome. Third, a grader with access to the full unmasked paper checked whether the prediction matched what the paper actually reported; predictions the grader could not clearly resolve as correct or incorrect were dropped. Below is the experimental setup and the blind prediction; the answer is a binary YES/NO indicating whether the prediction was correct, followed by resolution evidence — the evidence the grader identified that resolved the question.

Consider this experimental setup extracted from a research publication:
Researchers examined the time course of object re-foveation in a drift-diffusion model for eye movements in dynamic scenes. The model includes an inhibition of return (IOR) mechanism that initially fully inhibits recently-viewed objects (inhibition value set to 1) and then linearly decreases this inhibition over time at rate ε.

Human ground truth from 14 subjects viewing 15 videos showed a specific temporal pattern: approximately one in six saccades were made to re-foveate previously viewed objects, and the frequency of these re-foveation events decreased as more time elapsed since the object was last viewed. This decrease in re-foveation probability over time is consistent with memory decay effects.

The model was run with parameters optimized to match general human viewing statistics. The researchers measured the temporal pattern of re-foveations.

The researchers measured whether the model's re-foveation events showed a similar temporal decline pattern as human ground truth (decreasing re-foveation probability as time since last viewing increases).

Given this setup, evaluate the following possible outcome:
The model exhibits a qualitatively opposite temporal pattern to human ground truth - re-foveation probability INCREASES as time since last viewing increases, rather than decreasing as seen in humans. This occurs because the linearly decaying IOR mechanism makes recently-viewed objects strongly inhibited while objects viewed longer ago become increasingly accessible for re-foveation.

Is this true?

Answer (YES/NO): NO